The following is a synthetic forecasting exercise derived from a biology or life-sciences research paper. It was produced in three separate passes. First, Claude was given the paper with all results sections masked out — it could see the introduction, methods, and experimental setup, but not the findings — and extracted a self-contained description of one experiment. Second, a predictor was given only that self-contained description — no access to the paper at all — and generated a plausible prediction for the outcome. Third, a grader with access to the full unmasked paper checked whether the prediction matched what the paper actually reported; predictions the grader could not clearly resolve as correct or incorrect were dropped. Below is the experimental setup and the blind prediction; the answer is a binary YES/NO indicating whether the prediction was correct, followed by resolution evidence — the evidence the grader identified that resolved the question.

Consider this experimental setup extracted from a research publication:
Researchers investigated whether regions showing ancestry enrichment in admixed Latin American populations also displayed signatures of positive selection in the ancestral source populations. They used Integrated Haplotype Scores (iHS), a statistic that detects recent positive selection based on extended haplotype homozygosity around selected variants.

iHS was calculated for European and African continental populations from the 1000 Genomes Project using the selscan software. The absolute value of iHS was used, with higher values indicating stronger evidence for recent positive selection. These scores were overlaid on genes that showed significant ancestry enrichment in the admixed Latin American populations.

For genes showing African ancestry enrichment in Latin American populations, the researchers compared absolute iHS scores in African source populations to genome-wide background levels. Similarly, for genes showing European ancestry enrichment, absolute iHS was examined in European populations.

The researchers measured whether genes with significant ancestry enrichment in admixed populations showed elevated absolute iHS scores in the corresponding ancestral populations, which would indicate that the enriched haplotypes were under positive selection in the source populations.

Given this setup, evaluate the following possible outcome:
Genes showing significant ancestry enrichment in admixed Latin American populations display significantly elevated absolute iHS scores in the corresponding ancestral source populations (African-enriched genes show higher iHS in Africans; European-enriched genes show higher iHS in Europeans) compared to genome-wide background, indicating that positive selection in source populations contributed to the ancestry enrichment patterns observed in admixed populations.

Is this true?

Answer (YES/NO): YES